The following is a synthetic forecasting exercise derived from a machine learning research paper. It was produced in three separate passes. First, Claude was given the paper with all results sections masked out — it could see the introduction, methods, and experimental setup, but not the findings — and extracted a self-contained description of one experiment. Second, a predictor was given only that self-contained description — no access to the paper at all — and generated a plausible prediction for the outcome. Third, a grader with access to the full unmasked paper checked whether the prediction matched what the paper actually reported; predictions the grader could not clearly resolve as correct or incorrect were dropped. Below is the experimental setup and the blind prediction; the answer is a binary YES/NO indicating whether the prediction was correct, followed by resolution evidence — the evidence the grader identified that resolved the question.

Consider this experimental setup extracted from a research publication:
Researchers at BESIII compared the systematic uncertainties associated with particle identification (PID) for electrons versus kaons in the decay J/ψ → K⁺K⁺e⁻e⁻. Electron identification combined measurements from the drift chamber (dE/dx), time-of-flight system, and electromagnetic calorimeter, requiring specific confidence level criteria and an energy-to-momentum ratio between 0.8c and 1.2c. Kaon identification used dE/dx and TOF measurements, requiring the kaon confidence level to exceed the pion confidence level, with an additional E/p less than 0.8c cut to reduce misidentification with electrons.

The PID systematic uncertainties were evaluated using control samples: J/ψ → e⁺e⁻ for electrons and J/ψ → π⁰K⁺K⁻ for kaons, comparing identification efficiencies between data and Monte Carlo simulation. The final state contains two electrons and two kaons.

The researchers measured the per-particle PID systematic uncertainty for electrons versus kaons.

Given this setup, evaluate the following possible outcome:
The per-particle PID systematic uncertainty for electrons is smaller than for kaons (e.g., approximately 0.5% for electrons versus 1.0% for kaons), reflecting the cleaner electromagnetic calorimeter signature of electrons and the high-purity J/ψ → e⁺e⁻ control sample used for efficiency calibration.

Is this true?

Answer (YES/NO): NO